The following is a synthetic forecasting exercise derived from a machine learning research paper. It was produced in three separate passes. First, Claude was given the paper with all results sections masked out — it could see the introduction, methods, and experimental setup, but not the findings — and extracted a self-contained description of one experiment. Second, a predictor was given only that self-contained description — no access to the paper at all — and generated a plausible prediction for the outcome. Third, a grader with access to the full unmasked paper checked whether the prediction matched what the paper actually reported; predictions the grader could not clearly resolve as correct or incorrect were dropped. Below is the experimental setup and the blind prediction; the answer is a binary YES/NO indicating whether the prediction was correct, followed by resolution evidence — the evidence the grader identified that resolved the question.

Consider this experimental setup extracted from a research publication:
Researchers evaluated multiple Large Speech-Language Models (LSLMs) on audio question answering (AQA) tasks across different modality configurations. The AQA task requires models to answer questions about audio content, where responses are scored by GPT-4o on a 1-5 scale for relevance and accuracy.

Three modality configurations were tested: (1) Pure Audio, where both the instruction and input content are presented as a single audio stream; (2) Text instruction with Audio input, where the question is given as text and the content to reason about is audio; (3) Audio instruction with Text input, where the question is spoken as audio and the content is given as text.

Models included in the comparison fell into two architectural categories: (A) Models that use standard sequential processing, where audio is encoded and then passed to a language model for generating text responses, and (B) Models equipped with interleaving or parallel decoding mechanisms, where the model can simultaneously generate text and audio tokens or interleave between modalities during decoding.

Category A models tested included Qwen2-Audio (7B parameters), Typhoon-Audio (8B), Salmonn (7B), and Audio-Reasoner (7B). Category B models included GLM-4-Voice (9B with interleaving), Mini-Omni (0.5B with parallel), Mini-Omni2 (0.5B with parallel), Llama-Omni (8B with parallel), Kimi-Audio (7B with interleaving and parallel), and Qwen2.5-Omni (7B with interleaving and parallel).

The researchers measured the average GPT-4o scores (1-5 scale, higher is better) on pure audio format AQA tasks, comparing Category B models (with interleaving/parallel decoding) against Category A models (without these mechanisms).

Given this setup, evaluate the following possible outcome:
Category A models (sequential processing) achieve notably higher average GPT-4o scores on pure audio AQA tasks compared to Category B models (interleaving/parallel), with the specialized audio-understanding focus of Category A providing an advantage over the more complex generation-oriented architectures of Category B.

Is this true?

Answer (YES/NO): NO